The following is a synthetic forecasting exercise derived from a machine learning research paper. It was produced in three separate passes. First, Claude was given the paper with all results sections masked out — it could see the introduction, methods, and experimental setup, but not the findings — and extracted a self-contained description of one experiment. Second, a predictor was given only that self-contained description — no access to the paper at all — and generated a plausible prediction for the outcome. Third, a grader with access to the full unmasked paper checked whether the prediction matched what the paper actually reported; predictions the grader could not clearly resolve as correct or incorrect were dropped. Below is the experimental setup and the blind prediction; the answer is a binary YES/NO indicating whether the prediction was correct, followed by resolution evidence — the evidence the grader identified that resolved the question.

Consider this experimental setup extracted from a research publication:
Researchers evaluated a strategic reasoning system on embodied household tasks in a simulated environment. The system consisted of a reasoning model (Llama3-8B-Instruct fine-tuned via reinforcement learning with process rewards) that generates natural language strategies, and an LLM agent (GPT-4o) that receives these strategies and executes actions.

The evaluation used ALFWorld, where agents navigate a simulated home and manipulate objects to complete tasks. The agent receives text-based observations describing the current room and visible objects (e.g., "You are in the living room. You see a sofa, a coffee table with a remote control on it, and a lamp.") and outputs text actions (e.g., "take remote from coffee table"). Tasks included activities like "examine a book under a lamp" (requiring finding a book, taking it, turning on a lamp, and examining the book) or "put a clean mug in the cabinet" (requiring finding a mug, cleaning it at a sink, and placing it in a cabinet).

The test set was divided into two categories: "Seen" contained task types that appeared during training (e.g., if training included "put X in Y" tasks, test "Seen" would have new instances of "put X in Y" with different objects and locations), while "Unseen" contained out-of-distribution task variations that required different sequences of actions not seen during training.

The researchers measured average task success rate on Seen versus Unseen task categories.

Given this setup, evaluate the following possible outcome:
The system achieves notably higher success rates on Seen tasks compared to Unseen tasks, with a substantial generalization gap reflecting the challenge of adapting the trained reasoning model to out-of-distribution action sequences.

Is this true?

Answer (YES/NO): NO